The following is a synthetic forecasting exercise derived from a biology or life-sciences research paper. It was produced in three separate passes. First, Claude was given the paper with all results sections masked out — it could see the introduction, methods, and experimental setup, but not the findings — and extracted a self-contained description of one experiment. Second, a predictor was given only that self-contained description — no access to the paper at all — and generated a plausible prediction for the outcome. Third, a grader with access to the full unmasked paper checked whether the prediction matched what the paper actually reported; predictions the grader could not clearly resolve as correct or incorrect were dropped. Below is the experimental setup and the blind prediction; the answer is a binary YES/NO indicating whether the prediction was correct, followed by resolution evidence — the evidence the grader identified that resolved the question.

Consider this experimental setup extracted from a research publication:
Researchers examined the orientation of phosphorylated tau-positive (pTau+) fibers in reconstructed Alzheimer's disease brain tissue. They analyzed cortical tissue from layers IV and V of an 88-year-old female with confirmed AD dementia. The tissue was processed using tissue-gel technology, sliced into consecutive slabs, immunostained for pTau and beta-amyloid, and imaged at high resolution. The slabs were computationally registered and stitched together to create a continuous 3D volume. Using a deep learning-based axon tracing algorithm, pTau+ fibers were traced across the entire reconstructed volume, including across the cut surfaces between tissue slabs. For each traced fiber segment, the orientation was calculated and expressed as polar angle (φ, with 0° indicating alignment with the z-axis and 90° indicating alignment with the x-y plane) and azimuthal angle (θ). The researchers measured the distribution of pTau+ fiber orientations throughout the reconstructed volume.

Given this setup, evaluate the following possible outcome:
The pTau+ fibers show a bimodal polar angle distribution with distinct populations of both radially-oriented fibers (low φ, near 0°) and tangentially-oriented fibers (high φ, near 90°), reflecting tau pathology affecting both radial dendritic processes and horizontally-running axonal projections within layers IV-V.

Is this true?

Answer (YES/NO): NO